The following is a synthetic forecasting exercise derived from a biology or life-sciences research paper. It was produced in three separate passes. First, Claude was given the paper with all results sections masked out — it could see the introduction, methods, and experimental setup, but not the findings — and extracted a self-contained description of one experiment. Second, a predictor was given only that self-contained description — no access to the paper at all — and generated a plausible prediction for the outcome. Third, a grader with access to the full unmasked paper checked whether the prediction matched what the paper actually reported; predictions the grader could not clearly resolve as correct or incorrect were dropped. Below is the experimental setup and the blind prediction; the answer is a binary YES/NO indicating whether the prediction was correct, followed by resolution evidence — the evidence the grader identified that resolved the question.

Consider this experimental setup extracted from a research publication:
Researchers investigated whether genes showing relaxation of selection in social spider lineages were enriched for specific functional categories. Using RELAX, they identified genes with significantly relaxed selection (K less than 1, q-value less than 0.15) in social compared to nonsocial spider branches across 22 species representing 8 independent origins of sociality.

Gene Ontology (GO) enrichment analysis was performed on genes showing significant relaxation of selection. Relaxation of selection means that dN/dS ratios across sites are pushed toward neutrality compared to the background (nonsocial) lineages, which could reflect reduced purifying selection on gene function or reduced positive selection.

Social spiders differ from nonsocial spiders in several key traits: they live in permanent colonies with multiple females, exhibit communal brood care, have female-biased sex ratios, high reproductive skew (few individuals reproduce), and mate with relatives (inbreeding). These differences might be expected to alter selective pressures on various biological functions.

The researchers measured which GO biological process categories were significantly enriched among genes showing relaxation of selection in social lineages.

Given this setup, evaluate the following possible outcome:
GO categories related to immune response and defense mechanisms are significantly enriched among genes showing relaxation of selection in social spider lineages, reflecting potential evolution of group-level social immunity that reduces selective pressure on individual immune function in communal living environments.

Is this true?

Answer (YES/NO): NO